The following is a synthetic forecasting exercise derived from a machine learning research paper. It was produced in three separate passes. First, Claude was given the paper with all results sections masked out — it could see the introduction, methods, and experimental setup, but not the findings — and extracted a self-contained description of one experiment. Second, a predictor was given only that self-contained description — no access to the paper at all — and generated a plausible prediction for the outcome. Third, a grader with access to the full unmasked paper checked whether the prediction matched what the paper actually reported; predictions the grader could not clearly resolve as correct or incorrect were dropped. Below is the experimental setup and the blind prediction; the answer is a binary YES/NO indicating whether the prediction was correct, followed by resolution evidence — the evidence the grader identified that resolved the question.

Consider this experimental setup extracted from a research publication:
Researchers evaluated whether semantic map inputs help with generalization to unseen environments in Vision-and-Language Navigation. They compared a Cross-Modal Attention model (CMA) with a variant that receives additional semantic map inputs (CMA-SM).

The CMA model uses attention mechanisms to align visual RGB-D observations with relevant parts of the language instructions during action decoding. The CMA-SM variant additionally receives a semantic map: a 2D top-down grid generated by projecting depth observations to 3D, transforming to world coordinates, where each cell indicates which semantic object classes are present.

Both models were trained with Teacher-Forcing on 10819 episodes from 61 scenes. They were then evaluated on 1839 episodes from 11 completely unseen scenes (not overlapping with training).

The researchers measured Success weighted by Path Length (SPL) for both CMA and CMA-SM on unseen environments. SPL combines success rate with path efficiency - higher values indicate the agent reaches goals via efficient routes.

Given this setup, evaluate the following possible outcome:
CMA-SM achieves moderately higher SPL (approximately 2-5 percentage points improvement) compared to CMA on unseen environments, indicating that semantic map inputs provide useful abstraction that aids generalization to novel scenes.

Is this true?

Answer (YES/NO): NO